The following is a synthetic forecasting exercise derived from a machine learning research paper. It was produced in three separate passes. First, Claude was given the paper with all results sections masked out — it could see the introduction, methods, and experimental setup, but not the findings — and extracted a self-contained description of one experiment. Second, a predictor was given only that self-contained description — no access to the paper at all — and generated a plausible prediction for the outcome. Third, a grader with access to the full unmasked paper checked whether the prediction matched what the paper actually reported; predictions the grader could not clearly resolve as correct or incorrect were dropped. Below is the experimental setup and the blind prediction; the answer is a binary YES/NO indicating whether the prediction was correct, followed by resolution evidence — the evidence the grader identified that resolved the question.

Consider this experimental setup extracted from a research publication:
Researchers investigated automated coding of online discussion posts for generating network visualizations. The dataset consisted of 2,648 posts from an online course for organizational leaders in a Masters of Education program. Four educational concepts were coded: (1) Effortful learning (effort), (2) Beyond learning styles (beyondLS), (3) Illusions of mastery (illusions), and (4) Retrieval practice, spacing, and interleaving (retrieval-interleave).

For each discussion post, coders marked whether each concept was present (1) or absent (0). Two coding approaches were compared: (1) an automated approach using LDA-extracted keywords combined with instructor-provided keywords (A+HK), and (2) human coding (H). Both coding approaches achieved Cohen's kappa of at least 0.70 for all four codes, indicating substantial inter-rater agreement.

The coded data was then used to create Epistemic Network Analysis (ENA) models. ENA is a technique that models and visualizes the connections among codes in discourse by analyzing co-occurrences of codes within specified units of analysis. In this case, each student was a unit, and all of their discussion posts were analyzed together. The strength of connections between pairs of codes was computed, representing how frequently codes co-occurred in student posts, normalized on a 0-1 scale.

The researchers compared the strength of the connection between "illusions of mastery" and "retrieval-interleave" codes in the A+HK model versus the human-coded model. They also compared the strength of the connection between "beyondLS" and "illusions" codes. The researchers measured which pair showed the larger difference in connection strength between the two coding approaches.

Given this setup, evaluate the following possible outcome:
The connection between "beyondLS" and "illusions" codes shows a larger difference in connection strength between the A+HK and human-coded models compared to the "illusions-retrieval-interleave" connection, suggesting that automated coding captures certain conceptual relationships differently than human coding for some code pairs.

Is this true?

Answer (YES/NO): YES